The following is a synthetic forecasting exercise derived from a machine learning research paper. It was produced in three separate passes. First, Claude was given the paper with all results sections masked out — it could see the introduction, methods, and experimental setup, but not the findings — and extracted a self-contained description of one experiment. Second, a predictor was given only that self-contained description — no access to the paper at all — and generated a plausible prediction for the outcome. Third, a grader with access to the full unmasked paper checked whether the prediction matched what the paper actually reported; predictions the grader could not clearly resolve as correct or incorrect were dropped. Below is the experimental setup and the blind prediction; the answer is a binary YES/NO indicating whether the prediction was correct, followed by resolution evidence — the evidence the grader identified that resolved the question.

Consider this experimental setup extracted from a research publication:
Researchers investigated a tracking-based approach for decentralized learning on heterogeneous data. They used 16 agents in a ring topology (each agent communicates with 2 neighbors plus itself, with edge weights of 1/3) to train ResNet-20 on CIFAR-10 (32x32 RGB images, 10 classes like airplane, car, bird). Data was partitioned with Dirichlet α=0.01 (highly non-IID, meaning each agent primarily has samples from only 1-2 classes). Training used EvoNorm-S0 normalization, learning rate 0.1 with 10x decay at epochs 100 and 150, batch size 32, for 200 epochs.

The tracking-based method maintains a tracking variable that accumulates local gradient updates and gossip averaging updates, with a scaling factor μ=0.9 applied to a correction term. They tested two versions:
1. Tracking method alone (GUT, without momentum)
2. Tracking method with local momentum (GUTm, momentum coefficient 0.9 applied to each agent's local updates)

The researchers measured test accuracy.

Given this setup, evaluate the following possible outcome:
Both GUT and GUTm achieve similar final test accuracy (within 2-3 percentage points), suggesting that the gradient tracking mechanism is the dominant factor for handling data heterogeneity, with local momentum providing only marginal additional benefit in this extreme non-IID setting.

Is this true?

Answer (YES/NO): NO